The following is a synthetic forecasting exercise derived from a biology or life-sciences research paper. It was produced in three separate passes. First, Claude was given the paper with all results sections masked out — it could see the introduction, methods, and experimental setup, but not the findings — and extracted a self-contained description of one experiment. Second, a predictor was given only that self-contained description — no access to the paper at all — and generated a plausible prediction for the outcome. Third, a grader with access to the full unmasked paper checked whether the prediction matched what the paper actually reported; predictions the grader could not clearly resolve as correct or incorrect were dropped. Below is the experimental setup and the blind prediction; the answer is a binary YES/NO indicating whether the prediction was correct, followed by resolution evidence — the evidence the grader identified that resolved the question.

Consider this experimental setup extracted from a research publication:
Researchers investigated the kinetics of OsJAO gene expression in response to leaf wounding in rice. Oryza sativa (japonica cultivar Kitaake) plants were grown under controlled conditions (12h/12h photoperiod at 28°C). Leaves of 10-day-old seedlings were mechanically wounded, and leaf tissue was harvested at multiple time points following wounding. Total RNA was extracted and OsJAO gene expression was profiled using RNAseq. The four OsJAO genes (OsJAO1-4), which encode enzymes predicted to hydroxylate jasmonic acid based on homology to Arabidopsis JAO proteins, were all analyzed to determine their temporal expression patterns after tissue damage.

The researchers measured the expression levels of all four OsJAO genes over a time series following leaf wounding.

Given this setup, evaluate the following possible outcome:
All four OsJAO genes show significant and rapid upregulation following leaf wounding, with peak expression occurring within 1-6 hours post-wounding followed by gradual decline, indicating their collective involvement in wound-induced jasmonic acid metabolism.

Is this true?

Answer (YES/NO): NO